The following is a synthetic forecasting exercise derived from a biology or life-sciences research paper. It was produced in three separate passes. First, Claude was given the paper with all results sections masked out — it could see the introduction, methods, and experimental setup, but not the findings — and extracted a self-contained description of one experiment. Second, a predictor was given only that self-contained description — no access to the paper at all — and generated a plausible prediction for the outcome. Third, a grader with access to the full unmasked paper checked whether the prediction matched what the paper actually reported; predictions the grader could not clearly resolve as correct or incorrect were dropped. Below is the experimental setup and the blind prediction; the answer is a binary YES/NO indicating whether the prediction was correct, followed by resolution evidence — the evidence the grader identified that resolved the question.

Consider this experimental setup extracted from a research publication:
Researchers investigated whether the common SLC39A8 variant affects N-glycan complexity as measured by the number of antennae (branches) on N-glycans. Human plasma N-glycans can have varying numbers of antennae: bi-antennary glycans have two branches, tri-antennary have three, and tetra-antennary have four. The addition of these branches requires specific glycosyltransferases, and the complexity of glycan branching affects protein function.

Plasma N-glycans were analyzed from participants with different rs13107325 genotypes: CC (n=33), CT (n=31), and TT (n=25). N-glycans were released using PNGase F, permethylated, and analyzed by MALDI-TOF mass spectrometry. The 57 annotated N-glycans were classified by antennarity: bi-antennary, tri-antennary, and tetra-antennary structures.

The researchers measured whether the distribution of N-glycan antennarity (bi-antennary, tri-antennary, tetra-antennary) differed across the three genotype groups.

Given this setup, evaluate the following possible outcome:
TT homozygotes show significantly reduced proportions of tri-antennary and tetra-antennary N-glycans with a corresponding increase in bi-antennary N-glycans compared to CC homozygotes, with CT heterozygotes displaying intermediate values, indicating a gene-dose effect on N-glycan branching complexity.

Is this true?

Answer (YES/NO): NO